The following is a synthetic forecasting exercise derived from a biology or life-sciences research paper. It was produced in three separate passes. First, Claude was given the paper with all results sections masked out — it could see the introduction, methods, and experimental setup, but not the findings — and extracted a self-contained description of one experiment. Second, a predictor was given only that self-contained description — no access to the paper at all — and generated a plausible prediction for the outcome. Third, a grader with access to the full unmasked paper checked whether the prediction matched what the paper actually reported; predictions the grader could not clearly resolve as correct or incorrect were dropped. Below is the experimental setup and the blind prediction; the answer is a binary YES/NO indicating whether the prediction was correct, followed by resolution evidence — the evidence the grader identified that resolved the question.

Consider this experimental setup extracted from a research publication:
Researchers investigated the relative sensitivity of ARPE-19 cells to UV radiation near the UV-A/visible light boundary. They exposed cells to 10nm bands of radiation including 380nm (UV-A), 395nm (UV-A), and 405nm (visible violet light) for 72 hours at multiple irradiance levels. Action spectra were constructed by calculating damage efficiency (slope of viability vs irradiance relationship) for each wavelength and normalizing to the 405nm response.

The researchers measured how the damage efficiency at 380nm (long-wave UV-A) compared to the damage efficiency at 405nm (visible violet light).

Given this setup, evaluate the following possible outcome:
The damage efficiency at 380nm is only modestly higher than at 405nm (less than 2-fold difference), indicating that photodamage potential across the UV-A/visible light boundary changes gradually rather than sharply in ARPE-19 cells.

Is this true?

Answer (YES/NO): NO